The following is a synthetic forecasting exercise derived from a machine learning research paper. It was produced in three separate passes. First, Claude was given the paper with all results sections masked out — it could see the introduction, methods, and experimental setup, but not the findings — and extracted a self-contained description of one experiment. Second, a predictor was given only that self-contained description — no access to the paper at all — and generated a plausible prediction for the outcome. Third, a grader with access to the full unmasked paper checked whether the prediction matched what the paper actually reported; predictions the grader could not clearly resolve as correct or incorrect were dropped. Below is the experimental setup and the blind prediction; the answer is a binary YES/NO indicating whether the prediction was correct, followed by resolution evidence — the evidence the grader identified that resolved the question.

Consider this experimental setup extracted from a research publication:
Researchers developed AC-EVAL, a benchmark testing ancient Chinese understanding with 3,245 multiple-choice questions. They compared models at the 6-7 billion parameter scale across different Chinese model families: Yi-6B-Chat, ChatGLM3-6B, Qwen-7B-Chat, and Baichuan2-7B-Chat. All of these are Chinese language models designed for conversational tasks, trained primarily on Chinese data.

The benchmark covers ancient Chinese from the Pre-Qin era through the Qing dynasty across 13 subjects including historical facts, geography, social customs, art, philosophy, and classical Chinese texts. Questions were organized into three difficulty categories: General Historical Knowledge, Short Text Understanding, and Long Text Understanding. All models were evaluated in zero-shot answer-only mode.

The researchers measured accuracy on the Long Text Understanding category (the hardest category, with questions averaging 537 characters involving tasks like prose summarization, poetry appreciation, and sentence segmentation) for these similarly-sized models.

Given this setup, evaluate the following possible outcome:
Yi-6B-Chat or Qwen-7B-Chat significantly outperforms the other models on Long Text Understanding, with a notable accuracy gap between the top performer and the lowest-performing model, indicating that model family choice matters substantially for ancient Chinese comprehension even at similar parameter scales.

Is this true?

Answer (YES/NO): NO